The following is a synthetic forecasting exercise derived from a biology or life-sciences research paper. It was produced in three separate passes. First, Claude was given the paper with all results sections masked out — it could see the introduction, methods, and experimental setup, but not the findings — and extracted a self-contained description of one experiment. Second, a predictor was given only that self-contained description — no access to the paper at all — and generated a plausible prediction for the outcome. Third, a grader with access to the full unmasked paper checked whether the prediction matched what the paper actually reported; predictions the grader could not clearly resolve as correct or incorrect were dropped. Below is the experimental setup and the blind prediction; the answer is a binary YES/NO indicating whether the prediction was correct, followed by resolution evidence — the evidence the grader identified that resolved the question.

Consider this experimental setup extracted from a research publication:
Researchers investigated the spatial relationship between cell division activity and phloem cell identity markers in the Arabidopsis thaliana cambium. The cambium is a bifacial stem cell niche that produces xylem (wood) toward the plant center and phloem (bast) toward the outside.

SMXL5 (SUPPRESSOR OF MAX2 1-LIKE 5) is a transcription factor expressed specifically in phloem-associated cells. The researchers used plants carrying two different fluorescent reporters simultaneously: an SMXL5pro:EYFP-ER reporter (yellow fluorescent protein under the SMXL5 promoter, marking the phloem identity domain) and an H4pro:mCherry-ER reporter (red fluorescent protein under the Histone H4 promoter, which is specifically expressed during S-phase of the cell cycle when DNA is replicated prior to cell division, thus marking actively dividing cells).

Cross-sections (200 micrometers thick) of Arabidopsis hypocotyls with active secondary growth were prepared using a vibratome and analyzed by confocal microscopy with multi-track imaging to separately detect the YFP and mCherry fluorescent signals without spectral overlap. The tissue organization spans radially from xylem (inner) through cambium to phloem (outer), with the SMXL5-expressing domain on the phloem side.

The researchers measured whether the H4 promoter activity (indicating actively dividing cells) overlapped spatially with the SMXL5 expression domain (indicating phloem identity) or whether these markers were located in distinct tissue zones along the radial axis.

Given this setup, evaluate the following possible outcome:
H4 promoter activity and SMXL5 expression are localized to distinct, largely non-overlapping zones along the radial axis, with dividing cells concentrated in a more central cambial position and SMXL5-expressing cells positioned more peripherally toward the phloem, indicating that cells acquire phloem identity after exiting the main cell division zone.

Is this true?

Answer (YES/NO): NO